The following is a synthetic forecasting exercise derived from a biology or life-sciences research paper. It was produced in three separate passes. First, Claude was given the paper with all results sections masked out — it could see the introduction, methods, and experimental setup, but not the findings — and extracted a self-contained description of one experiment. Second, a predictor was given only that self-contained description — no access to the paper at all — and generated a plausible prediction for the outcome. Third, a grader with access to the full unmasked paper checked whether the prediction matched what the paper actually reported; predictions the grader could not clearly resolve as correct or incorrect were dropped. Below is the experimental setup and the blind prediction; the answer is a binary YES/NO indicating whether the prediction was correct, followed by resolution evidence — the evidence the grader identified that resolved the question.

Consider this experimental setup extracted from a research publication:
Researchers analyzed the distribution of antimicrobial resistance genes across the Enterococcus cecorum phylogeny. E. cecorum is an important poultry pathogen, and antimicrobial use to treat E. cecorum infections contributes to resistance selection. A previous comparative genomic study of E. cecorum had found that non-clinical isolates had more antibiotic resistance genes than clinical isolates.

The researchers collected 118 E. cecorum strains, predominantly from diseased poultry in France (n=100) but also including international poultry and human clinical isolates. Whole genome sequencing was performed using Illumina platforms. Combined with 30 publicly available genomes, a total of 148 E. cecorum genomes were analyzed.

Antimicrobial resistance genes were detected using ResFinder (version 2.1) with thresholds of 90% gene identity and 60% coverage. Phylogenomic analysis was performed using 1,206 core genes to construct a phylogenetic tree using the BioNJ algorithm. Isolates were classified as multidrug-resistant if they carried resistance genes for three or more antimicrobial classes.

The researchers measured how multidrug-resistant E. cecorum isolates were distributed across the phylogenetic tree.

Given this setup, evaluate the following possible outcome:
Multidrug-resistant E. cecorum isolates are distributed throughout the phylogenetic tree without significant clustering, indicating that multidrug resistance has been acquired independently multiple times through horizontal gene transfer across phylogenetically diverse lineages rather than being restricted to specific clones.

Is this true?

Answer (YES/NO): NO